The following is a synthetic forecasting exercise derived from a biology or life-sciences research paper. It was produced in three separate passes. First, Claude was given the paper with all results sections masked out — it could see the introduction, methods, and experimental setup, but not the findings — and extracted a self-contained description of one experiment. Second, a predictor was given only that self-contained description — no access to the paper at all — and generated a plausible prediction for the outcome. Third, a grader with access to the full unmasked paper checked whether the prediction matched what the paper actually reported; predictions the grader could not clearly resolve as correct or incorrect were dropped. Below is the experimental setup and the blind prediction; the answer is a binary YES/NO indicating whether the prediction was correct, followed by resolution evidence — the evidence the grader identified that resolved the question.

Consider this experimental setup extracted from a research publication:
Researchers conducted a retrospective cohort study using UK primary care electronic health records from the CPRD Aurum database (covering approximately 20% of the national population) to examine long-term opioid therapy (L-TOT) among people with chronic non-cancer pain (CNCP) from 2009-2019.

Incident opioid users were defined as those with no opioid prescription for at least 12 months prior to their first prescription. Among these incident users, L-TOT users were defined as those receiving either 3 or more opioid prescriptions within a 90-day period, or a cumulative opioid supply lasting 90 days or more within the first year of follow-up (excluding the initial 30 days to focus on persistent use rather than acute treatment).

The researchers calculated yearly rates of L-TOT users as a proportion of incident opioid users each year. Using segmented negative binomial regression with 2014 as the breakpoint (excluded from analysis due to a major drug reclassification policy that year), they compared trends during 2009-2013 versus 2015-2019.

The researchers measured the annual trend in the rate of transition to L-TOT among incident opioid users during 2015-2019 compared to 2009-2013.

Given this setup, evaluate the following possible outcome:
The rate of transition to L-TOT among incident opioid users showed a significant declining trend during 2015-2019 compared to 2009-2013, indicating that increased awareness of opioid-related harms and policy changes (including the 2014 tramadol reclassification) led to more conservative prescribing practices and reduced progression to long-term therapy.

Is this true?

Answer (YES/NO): NO